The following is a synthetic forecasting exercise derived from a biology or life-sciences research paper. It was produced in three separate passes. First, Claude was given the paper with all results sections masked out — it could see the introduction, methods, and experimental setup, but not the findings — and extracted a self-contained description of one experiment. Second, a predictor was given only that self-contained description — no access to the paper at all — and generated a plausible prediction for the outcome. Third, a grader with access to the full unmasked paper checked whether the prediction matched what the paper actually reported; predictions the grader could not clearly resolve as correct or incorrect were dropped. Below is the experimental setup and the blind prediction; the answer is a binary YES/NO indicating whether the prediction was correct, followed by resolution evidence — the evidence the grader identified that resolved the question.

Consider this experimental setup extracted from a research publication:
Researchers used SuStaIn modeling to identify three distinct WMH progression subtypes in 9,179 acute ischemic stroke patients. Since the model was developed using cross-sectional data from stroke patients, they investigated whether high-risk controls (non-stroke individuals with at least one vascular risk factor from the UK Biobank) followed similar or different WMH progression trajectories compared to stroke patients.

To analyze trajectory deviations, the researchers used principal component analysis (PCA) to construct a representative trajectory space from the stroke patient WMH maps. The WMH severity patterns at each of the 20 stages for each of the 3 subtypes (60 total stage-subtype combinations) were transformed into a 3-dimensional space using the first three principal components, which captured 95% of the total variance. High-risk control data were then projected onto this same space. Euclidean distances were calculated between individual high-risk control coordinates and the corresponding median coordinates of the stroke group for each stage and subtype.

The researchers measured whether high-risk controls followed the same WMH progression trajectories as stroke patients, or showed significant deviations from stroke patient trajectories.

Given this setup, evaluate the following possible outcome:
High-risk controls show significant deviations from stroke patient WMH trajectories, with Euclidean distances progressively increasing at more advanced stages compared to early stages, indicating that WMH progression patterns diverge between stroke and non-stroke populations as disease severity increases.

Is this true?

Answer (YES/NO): NO